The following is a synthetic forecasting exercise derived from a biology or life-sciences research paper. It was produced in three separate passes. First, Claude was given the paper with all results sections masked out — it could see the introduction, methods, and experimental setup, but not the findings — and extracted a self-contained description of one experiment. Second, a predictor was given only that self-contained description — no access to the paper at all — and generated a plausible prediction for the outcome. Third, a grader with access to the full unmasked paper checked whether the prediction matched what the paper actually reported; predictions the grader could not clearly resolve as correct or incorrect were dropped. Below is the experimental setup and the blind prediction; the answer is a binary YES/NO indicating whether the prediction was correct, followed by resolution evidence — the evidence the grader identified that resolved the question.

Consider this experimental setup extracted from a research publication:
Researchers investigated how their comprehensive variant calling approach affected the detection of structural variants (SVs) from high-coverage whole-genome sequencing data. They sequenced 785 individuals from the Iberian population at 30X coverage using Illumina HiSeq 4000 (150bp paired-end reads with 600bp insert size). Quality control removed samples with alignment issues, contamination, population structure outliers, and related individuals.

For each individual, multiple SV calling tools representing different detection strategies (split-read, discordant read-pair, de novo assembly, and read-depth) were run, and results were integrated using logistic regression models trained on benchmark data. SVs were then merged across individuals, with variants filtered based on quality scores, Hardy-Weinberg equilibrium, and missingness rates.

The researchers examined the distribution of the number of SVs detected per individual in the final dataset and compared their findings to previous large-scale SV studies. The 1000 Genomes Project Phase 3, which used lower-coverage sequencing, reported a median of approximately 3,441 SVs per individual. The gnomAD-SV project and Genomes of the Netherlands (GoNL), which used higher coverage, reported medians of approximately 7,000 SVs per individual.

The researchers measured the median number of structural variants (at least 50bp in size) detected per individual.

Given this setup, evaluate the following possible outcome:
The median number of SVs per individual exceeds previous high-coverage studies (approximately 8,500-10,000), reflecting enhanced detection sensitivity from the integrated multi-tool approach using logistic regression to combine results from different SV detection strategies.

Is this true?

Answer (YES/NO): NO